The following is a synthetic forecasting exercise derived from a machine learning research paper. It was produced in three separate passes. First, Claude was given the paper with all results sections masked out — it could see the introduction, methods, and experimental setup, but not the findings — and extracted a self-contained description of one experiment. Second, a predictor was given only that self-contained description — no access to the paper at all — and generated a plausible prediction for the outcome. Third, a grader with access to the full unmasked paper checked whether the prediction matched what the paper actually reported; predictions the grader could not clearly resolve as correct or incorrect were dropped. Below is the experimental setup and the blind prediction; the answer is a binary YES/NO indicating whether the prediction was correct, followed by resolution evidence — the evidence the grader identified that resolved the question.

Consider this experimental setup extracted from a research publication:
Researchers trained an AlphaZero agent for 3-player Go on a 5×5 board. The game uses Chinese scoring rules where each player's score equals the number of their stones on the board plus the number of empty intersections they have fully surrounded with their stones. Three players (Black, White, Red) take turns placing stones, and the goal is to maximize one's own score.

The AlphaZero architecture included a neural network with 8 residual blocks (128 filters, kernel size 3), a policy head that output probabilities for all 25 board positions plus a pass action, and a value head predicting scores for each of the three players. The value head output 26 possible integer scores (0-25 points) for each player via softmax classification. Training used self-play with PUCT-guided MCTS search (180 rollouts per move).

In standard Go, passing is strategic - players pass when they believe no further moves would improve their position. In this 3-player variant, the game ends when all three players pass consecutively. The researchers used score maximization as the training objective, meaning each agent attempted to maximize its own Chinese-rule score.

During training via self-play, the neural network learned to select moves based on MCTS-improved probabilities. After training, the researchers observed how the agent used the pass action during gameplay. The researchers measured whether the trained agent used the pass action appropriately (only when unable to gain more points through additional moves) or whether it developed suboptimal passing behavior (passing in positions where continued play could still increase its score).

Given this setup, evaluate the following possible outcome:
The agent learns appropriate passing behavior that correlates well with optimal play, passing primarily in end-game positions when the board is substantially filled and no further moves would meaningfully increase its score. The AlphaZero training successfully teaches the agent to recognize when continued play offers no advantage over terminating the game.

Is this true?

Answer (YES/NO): NO